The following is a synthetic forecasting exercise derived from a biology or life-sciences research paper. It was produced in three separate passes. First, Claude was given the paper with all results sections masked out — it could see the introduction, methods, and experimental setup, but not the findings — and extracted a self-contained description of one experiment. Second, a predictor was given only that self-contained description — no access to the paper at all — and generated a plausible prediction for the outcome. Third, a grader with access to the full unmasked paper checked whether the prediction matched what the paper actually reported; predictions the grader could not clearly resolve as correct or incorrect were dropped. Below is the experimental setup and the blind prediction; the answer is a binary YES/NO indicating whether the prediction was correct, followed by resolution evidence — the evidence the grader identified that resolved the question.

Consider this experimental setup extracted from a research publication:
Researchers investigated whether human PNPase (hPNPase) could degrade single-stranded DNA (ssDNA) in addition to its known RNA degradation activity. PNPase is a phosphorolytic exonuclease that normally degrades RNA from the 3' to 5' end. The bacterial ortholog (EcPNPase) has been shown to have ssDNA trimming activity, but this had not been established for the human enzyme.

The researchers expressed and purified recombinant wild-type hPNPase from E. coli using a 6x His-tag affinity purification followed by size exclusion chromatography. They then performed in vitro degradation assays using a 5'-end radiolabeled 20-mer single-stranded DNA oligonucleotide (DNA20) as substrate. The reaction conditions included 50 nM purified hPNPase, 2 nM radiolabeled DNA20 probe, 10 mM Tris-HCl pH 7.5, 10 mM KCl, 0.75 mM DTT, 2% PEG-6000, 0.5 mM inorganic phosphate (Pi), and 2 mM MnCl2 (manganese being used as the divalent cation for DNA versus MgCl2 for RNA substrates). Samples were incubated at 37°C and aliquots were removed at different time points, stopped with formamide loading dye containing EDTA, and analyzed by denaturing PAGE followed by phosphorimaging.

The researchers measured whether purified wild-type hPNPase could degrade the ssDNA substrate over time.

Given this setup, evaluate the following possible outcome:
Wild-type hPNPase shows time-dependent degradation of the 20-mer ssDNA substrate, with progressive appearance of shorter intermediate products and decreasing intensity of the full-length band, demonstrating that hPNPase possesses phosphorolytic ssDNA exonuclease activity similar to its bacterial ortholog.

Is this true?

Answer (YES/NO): YES